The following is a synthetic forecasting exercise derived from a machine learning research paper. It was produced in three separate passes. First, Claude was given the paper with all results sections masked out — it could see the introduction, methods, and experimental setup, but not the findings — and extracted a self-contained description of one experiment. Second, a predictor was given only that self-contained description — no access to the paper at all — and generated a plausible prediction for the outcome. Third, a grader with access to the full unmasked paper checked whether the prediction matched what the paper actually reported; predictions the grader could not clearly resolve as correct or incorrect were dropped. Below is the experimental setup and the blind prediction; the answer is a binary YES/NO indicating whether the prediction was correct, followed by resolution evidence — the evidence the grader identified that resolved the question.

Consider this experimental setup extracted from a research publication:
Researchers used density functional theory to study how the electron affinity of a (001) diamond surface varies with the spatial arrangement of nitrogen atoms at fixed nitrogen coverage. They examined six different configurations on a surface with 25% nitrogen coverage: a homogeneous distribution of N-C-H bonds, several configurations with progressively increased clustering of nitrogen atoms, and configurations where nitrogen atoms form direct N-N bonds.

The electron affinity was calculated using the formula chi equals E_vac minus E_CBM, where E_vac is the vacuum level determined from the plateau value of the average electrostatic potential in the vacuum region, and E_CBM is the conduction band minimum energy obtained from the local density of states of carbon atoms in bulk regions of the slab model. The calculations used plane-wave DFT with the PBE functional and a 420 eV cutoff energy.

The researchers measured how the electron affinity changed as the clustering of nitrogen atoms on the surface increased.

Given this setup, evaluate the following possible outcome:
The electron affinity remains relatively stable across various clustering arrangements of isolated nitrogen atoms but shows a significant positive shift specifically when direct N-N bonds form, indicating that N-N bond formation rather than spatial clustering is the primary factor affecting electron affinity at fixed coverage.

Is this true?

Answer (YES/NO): NO